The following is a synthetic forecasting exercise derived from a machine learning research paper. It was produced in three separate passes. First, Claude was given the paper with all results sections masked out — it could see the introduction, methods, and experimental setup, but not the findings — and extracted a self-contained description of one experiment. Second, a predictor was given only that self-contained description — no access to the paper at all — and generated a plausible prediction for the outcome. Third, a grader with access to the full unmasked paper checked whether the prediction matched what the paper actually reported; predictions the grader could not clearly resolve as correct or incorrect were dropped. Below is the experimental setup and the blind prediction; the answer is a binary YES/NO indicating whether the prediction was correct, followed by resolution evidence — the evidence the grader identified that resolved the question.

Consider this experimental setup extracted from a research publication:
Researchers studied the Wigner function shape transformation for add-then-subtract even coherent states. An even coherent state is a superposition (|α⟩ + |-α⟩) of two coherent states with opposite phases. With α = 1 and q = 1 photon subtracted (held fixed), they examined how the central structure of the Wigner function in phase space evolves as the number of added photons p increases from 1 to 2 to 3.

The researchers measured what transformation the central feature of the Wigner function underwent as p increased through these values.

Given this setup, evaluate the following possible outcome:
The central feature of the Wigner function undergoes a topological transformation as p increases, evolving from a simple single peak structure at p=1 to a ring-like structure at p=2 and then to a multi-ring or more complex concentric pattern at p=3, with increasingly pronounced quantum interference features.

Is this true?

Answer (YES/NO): NO